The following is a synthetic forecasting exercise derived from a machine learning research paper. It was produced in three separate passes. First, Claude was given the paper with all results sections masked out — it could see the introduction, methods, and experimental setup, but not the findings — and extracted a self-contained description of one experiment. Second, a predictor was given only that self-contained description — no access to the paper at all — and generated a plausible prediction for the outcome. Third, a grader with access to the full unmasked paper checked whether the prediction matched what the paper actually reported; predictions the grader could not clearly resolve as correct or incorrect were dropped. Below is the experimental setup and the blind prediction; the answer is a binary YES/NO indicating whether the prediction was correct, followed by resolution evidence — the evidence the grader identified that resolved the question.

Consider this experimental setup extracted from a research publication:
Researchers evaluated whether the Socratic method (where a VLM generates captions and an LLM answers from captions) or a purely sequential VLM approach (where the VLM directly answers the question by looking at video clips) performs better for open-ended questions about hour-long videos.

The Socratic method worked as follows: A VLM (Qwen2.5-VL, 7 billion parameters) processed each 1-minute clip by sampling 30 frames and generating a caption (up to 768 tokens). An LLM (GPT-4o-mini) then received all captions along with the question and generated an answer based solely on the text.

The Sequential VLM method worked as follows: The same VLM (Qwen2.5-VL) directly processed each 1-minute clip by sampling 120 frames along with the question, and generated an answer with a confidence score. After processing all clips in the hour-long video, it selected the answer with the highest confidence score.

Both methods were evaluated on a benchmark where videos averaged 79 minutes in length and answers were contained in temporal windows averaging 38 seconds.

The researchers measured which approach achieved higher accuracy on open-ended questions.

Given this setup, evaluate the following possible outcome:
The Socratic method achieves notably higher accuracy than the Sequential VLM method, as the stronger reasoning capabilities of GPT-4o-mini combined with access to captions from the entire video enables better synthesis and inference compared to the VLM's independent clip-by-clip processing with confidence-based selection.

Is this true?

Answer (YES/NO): NO